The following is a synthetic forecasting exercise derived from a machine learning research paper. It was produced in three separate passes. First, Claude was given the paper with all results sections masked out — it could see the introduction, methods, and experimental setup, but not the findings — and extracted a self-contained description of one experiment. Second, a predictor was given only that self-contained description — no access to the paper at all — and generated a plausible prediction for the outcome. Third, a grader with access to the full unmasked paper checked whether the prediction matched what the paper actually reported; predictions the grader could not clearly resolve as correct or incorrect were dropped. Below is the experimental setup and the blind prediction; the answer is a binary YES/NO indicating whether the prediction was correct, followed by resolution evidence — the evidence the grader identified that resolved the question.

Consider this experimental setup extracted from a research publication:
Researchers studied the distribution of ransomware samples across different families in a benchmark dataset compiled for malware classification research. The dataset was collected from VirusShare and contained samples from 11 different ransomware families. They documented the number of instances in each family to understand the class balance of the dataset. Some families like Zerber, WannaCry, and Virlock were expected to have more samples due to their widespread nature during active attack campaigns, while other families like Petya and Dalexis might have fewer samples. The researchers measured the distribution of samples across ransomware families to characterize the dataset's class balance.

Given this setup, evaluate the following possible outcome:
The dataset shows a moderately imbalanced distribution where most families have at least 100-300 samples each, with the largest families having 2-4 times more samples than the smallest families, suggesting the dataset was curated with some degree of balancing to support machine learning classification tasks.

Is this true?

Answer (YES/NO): NO